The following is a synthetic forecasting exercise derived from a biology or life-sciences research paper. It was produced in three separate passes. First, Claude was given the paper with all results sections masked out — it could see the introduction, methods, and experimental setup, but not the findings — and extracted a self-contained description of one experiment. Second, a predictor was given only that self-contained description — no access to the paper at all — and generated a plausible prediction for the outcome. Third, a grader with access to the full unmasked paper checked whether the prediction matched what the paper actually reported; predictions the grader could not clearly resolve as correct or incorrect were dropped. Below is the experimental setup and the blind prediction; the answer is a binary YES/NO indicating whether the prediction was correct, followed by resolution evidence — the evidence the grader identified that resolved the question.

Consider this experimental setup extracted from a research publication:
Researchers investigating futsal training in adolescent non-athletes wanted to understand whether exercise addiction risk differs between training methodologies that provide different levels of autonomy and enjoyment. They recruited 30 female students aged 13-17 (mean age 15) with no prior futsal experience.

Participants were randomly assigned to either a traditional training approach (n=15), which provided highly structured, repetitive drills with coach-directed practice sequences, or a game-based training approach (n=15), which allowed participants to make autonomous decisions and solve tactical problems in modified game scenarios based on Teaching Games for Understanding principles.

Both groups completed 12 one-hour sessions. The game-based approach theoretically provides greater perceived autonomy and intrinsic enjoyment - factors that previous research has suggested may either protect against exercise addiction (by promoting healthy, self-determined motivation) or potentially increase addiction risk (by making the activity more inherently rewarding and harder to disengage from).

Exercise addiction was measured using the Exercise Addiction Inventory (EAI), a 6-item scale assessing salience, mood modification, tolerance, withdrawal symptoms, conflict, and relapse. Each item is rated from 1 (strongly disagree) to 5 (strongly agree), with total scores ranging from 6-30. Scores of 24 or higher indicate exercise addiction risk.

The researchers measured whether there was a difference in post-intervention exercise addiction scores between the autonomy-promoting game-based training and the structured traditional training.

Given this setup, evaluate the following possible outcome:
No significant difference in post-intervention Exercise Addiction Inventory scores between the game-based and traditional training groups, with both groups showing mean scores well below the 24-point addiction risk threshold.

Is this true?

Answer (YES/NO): YES